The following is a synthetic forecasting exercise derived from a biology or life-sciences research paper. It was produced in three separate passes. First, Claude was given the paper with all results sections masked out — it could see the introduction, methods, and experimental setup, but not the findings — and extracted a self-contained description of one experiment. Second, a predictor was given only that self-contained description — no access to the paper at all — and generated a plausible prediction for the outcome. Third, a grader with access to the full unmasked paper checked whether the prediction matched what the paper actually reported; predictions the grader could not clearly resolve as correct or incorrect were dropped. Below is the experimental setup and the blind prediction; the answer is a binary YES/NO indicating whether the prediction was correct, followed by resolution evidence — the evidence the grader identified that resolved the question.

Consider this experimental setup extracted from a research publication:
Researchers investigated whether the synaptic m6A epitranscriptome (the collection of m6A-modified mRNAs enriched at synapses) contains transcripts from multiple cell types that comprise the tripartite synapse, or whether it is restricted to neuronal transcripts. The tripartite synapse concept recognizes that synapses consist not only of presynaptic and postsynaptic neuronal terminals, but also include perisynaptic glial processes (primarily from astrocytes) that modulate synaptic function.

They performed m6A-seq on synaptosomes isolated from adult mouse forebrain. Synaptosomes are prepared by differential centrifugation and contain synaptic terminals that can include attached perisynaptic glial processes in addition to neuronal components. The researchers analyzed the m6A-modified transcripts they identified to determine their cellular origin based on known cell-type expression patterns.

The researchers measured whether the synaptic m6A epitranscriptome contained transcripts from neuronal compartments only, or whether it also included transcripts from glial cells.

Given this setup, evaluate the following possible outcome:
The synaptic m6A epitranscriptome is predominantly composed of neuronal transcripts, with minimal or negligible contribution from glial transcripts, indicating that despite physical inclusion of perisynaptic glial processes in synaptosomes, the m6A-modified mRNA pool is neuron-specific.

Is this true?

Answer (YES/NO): NO